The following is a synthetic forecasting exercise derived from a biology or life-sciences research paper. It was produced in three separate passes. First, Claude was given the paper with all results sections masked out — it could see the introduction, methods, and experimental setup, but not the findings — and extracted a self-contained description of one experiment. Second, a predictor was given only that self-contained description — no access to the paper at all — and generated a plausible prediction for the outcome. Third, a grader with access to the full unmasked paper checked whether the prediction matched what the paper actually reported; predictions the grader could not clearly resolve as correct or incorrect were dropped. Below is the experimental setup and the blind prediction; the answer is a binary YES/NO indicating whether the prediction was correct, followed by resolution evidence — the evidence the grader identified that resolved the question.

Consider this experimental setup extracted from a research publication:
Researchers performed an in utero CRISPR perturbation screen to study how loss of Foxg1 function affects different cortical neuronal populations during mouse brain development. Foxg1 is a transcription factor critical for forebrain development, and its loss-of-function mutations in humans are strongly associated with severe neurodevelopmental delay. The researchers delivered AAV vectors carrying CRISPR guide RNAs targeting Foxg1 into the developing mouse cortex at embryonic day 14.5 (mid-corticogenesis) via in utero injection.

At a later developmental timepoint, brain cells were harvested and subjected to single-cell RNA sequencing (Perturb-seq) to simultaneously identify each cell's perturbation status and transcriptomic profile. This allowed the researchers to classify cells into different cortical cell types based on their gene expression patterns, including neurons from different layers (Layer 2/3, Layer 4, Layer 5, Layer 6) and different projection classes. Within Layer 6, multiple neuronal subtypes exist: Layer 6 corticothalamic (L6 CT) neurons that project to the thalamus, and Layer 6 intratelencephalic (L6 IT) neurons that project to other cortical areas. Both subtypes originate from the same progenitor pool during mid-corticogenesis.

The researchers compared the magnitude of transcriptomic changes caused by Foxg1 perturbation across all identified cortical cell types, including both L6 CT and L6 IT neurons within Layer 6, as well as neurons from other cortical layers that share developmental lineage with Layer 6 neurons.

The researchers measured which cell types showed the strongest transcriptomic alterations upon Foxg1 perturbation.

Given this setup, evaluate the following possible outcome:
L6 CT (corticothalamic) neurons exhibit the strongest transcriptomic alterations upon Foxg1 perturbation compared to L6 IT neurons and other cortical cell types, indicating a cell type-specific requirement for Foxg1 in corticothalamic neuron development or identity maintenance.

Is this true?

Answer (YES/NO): YES